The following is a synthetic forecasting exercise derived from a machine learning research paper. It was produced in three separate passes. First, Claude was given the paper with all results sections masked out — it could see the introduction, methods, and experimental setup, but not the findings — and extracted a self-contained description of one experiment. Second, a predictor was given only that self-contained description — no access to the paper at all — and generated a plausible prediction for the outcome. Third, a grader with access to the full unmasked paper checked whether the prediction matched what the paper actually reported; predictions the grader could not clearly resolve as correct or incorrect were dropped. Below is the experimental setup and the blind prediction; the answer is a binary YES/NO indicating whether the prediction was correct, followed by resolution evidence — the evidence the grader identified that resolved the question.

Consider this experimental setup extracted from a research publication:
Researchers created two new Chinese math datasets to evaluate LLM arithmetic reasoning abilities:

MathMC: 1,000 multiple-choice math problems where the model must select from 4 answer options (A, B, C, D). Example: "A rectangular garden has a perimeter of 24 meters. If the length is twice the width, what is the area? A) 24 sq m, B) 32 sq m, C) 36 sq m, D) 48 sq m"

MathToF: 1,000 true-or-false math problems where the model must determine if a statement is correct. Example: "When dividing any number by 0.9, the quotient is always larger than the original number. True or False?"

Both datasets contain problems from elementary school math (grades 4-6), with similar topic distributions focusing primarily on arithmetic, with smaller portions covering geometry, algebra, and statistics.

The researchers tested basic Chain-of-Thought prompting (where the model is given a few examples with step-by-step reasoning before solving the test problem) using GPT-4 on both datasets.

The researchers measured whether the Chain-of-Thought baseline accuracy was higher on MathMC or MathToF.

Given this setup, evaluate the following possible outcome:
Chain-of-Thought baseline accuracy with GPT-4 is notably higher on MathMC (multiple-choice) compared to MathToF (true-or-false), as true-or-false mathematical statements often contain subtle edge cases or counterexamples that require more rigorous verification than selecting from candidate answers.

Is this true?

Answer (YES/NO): YES